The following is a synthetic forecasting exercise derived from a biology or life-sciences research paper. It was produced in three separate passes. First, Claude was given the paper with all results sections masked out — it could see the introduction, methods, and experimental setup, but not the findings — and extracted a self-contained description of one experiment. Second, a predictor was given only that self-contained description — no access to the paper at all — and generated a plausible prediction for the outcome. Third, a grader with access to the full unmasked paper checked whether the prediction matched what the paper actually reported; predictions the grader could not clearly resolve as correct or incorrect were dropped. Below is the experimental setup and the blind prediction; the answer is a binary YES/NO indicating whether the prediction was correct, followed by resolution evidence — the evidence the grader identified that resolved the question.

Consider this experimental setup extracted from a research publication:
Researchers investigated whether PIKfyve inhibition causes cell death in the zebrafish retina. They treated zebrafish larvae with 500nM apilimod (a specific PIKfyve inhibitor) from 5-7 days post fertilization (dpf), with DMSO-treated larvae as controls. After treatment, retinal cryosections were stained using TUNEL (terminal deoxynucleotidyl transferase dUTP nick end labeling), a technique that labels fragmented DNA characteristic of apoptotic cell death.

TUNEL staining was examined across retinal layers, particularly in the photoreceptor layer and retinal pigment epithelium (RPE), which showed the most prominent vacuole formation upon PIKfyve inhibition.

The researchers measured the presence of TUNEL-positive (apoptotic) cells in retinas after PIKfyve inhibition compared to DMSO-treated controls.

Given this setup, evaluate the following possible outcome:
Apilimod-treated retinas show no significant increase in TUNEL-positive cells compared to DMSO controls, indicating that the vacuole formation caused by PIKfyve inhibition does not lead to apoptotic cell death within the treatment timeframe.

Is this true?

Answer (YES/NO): NO